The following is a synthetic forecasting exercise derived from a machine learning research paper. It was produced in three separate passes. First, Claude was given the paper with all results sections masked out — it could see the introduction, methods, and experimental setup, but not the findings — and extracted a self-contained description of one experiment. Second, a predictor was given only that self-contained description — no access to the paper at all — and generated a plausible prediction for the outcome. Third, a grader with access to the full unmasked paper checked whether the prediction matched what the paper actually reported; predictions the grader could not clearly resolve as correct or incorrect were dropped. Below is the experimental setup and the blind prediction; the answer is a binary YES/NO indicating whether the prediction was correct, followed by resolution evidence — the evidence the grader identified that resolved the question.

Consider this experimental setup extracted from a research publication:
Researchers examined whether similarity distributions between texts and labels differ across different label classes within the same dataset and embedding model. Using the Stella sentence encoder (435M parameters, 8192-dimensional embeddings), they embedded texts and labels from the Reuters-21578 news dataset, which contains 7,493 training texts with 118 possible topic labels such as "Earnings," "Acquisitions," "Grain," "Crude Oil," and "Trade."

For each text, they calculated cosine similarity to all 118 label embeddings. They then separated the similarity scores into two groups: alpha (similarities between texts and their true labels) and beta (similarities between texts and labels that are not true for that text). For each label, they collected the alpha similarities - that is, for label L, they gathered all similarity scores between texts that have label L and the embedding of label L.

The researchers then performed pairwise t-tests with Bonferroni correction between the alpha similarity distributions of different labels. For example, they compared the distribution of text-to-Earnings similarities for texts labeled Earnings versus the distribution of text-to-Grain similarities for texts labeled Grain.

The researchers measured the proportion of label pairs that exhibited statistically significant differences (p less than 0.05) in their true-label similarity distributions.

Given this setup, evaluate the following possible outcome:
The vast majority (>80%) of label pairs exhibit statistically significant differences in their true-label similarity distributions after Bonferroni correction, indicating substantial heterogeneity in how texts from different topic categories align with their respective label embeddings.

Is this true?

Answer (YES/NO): NO